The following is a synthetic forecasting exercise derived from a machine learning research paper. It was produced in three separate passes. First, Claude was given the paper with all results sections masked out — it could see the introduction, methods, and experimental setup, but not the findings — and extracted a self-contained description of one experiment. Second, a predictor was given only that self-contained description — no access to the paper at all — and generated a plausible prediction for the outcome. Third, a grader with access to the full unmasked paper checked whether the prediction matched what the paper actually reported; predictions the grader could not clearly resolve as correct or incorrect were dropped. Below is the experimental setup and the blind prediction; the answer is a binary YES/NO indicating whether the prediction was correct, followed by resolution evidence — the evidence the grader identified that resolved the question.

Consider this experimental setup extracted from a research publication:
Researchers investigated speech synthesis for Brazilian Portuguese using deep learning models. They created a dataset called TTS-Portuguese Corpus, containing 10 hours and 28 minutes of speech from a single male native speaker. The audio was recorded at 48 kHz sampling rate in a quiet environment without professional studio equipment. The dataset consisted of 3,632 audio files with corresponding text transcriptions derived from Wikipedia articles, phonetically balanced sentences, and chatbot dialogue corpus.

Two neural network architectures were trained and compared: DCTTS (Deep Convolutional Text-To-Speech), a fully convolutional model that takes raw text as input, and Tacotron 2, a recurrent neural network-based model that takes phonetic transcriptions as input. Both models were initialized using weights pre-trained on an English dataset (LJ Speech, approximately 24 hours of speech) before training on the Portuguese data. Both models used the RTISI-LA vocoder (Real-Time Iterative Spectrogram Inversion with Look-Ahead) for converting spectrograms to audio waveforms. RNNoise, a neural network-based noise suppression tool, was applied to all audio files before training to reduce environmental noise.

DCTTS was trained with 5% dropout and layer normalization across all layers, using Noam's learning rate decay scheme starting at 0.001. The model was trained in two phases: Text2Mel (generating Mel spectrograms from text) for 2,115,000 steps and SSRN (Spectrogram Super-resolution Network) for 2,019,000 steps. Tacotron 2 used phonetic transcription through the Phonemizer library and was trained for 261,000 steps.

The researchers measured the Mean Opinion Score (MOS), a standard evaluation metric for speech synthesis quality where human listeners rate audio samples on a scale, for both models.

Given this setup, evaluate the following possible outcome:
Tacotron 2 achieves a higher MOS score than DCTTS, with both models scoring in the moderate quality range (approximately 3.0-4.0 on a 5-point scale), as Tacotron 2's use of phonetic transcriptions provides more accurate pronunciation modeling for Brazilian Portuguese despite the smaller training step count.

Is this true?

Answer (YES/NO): YES